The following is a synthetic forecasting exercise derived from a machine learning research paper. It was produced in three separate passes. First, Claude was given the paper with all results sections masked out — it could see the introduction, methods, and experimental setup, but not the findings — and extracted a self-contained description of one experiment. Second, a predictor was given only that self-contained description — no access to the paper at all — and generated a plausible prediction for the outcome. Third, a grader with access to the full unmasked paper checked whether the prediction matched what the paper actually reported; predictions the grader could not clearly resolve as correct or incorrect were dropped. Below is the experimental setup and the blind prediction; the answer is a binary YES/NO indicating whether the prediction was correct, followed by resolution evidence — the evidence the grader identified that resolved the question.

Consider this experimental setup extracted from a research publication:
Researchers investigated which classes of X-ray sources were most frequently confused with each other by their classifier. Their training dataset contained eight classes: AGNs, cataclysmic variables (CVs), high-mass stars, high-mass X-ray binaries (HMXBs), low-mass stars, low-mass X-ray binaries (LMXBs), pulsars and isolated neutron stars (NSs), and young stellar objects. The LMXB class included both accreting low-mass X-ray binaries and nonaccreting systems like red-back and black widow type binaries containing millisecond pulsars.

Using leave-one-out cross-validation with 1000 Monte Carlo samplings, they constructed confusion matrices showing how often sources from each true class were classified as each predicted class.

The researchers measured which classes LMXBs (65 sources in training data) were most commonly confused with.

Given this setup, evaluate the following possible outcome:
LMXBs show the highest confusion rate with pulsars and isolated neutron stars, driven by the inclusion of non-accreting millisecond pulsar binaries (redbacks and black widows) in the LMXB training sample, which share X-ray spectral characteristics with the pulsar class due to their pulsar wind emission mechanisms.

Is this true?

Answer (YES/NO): YES